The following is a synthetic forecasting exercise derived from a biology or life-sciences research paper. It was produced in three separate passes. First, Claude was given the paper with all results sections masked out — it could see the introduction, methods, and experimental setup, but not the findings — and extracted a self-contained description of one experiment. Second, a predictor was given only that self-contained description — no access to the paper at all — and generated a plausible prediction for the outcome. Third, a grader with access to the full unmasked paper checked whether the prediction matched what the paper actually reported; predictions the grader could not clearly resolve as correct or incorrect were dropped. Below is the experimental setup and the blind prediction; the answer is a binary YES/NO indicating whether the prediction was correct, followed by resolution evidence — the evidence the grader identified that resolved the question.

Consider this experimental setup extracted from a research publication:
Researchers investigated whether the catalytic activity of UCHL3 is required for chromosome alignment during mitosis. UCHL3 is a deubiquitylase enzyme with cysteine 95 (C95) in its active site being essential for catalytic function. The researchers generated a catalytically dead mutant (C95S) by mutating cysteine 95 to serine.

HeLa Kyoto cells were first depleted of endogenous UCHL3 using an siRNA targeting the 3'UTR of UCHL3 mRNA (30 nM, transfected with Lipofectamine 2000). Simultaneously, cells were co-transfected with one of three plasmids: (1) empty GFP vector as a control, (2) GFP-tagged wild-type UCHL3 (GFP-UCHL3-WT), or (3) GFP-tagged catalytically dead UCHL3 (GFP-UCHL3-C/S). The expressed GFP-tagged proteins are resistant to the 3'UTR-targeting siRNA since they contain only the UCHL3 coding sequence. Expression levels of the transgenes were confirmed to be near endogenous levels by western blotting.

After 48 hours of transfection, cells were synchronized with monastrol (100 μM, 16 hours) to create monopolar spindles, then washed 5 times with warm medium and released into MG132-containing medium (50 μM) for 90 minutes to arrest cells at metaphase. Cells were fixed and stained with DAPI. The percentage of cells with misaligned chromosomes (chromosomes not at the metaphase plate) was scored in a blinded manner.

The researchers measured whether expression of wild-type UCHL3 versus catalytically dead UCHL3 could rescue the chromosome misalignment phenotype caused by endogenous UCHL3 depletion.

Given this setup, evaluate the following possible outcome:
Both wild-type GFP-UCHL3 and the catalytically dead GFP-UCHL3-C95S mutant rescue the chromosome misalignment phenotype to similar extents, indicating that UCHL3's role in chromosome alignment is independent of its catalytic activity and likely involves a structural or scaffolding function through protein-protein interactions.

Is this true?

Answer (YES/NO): NO